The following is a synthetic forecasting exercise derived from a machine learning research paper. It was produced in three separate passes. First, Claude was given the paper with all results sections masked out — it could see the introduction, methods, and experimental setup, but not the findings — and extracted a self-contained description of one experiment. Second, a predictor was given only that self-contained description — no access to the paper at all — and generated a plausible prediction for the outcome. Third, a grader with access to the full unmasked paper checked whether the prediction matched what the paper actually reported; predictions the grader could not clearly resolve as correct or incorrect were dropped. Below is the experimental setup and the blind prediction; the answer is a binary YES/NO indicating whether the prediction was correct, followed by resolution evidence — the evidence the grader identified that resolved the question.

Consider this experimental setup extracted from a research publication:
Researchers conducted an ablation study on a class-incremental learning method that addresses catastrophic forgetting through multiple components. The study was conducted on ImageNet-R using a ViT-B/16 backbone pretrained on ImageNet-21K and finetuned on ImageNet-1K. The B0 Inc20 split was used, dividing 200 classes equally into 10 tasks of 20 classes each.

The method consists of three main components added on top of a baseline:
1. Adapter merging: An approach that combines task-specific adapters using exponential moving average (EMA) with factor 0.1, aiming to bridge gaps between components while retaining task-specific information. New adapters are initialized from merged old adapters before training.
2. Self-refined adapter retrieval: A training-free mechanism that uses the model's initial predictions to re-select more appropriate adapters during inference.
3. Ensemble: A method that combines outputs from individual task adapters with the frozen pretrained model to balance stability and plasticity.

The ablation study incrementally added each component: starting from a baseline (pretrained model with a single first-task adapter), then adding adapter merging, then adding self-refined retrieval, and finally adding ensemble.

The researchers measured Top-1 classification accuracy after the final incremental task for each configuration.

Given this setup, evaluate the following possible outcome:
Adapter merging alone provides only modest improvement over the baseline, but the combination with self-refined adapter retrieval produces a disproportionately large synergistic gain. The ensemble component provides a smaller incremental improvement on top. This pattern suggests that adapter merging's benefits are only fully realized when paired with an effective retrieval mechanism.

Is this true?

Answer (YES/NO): NO